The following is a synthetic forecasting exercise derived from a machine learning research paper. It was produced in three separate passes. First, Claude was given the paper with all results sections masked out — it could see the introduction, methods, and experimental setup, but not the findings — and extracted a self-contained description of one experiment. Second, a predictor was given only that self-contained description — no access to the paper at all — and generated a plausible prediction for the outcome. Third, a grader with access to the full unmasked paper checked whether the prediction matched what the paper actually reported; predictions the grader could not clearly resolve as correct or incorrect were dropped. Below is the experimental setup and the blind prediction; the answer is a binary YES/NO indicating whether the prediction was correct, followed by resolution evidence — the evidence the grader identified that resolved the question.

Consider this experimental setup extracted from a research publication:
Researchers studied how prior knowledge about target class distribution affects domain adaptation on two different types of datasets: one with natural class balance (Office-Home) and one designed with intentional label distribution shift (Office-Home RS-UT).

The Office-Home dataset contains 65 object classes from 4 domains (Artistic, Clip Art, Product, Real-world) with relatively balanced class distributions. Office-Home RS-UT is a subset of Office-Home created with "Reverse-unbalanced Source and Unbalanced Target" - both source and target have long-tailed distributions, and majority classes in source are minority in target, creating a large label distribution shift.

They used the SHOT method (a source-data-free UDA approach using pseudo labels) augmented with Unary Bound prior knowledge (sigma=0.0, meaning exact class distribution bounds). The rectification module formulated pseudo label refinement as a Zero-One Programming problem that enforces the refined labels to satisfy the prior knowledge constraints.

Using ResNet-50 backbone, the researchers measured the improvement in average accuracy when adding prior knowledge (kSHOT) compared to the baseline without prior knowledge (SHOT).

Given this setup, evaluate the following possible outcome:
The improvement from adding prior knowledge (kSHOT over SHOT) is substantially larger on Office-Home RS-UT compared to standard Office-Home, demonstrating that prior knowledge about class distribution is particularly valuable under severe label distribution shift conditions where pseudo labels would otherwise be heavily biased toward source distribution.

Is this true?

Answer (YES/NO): YES